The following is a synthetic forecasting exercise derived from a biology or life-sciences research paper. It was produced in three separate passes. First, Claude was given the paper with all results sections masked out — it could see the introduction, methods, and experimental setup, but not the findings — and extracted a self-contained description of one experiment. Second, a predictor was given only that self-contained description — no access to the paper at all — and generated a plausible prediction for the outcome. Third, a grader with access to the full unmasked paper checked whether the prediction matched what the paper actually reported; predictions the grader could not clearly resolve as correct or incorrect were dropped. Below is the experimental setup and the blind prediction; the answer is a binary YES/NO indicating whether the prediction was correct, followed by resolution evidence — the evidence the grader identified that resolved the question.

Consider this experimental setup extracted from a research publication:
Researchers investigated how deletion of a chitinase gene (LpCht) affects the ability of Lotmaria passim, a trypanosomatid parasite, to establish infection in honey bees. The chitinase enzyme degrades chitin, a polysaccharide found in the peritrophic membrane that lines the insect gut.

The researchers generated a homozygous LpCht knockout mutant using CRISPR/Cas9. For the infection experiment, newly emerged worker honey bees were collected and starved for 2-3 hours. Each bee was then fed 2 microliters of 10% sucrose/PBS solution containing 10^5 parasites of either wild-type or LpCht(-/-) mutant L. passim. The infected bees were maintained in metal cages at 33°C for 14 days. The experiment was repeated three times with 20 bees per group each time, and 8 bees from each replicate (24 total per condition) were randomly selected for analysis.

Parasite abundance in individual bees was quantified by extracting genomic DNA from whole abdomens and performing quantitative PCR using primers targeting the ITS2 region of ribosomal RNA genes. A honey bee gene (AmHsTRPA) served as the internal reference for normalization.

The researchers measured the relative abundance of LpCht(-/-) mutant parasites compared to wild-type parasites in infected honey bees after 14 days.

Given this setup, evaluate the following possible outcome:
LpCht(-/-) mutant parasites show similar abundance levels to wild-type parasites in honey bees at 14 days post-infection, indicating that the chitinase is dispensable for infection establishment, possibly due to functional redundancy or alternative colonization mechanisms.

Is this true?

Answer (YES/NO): YES